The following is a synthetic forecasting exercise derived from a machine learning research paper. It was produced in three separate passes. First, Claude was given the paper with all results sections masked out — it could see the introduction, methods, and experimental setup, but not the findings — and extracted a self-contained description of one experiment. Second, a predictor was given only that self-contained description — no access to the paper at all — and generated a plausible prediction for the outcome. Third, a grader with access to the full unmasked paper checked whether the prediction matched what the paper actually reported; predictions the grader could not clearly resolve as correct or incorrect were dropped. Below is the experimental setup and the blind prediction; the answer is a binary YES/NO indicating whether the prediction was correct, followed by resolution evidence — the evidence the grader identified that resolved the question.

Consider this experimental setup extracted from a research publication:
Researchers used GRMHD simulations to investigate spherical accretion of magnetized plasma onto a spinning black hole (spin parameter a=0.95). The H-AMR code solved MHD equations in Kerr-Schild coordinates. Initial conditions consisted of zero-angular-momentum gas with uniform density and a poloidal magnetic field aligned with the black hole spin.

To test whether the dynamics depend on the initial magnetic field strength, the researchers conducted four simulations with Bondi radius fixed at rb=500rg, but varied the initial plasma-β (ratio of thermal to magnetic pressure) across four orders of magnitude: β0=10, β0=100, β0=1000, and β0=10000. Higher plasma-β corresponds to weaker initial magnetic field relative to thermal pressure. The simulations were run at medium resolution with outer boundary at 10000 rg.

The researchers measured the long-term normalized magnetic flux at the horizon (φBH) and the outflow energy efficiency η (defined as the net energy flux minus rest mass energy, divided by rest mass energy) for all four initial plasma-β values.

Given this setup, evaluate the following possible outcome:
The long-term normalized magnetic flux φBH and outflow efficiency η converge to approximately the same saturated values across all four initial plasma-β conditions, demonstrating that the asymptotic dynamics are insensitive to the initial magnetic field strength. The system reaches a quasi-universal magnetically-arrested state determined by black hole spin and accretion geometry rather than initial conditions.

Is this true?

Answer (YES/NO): NO